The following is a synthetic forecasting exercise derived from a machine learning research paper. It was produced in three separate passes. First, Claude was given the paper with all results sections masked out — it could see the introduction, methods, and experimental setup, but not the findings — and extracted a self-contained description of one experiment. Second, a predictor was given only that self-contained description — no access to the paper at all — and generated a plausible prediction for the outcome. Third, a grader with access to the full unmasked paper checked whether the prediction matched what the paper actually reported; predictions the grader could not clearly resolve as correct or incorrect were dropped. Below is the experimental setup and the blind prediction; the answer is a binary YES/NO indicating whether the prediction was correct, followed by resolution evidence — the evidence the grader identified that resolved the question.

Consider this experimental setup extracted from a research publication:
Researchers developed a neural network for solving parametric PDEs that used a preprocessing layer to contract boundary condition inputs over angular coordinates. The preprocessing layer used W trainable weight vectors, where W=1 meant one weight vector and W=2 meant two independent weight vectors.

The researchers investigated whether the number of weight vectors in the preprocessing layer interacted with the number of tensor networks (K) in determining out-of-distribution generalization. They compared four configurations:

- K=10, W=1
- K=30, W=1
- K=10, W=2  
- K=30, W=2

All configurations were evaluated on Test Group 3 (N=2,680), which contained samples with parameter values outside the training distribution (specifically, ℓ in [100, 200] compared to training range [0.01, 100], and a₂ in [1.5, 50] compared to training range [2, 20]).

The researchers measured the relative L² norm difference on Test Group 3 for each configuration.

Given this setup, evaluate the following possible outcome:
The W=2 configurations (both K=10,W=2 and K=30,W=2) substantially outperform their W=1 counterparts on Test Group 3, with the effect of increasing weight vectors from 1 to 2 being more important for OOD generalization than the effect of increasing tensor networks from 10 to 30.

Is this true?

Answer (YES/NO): NO